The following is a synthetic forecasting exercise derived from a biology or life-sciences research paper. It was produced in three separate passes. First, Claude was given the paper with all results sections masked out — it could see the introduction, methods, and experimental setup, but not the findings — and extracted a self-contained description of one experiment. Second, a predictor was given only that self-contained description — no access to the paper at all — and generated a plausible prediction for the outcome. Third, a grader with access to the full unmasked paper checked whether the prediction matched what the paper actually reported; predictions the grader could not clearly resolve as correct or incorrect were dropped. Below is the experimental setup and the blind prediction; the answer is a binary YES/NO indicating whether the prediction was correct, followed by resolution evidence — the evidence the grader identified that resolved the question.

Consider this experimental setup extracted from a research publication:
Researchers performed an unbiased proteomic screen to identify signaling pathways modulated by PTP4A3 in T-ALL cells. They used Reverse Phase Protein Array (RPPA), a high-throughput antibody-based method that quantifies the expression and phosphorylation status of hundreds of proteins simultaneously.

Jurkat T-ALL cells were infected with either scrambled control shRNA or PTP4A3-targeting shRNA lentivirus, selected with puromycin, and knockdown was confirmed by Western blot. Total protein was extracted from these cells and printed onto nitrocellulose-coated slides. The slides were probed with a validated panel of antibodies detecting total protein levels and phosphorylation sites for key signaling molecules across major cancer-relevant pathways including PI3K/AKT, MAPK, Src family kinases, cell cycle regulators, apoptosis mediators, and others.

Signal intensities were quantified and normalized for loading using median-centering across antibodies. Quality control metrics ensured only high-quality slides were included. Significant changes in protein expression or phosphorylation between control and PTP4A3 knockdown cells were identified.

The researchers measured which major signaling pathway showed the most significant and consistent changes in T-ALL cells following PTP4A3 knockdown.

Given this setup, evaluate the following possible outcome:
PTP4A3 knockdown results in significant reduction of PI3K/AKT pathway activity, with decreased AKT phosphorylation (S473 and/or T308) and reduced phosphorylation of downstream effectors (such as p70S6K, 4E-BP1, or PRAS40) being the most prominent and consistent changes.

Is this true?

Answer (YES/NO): NO